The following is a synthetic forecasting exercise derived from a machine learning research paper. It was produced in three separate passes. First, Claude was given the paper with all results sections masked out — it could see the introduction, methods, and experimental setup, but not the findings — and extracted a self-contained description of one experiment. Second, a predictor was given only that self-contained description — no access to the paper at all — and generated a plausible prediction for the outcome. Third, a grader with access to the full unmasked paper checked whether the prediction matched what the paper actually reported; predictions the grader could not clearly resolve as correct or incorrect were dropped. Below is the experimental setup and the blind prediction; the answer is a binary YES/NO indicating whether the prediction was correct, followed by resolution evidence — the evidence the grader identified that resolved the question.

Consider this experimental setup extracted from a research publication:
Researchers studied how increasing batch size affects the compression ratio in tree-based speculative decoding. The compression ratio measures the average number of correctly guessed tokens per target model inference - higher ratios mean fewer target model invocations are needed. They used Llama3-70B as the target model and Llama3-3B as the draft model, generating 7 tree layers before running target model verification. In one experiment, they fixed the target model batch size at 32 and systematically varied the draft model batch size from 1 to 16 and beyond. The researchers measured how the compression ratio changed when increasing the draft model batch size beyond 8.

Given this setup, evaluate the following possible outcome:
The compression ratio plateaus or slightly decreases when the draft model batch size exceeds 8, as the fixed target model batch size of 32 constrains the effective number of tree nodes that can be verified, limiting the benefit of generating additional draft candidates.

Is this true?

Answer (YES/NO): YES